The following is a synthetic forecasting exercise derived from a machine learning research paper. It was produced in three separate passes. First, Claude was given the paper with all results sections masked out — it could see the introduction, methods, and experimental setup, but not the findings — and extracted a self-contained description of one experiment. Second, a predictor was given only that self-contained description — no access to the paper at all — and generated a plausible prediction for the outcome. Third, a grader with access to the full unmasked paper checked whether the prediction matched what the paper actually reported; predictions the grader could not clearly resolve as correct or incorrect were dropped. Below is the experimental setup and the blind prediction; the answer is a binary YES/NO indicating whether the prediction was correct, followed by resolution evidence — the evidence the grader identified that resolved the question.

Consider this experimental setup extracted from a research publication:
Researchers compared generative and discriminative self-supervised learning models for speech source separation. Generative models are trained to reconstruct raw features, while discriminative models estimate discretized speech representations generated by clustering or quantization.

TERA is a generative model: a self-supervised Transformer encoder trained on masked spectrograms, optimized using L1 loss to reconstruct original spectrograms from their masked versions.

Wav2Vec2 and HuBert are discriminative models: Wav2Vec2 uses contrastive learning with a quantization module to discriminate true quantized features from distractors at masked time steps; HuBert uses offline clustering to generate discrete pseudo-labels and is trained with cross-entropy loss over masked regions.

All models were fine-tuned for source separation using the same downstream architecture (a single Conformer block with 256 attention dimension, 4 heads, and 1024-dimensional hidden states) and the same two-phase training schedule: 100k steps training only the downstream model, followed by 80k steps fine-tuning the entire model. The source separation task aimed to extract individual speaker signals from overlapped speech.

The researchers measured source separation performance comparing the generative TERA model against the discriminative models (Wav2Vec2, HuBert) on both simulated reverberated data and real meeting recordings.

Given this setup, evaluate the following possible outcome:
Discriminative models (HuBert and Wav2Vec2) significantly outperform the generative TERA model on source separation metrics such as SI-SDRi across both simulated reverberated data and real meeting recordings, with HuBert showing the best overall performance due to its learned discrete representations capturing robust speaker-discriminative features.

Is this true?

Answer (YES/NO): NO